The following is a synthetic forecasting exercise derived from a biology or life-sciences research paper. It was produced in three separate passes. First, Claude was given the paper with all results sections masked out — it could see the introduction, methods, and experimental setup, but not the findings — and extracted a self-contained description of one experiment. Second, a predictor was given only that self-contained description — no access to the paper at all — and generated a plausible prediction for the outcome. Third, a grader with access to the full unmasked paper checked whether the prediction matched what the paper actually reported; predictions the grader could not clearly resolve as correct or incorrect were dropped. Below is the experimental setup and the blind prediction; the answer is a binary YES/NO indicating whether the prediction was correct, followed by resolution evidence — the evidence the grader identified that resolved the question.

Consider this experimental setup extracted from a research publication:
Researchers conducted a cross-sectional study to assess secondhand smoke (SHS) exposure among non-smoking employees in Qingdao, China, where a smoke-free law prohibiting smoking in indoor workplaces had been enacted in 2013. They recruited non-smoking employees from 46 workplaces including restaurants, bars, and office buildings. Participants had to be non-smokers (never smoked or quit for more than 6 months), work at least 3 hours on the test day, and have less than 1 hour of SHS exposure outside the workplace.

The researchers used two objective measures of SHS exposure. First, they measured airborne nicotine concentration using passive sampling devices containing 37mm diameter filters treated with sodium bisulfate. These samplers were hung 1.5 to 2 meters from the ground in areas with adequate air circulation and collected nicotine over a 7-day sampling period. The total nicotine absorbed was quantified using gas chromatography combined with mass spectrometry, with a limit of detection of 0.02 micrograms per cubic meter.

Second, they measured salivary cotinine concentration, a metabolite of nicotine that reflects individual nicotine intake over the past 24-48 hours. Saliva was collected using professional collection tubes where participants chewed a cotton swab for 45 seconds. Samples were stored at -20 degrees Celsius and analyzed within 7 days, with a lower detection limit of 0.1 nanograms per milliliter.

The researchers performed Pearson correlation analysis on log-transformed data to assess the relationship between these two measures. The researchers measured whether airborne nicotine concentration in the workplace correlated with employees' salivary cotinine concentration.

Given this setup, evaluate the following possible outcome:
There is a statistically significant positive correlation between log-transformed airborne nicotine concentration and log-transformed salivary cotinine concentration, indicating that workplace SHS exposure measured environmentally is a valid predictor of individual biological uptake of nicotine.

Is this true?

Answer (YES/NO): YES